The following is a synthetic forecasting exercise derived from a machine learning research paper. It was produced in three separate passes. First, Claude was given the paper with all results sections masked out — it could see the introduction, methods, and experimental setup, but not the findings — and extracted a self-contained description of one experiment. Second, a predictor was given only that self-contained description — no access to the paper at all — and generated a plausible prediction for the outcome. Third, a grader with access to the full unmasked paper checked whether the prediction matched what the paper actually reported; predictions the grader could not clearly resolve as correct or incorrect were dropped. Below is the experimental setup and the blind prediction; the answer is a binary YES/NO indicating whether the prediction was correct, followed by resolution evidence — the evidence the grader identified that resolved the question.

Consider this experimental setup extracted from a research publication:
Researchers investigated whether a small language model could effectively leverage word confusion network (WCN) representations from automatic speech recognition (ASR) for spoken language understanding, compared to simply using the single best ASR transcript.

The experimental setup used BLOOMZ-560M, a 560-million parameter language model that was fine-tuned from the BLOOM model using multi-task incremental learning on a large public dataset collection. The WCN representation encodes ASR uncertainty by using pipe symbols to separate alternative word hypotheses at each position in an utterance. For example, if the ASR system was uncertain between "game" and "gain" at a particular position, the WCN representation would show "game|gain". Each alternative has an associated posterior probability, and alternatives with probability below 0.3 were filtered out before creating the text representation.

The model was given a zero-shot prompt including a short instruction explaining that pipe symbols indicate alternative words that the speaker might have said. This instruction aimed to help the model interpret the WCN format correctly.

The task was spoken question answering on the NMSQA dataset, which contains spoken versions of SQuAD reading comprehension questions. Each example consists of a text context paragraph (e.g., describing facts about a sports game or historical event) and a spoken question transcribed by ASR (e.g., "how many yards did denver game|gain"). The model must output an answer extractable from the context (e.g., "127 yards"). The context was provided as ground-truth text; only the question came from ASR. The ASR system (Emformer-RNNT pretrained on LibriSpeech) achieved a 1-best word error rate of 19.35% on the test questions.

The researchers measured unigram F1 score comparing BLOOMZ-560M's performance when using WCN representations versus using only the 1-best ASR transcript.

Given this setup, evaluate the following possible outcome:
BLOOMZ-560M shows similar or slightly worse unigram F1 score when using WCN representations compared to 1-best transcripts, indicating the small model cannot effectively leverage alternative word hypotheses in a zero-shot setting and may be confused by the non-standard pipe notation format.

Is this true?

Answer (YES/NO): YES